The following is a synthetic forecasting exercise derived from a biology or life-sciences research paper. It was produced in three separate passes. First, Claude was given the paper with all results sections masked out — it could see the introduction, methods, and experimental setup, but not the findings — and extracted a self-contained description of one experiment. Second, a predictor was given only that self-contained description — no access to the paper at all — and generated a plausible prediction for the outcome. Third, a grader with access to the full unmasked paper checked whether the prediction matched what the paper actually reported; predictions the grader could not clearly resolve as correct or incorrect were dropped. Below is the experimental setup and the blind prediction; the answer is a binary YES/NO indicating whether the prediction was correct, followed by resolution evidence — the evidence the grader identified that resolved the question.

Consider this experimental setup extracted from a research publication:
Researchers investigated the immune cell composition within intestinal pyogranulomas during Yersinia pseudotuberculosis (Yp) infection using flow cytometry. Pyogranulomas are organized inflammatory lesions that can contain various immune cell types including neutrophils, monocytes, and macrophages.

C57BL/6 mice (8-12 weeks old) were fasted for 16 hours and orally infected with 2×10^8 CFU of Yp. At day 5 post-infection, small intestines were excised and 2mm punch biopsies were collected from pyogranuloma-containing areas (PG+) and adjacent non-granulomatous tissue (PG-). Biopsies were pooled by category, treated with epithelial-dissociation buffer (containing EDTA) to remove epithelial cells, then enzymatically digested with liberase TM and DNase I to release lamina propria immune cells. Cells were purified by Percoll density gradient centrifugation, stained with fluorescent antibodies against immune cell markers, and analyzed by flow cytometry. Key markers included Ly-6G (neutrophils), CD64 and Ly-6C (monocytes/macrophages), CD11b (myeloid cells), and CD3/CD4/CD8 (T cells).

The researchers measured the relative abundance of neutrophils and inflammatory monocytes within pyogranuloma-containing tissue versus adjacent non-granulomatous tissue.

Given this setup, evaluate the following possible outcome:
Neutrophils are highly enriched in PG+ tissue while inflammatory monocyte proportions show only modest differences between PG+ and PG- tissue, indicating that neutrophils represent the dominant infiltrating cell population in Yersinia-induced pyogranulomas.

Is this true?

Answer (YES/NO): NO